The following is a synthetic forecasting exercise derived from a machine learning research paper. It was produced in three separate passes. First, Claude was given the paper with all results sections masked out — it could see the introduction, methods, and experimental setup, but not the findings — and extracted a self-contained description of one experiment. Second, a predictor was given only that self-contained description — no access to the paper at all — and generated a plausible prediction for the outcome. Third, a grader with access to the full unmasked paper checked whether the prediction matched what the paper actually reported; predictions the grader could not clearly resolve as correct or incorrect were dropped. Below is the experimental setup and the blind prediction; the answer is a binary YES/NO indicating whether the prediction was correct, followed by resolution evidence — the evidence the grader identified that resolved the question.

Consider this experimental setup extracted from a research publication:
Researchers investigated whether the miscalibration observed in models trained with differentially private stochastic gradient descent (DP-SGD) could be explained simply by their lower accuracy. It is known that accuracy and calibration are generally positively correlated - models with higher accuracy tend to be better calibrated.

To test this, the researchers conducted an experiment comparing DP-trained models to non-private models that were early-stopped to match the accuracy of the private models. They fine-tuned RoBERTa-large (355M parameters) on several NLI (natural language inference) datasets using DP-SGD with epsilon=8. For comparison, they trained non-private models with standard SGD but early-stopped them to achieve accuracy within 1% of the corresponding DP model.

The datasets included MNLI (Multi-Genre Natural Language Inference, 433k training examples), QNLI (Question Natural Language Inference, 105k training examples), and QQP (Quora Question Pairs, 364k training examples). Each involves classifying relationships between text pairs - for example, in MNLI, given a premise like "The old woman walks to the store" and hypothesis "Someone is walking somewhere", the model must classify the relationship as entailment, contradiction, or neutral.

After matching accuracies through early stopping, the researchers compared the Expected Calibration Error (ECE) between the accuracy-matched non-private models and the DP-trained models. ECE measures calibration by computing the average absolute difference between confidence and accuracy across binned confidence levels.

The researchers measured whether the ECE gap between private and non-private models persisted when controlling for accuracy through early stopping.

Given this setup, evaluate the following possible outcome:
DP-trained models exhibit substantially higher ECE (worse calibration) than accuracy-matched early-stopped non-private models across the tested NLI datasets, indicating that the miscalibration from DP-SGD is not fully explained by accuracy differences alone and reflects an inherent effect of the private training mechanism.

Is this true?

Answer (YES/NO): YES